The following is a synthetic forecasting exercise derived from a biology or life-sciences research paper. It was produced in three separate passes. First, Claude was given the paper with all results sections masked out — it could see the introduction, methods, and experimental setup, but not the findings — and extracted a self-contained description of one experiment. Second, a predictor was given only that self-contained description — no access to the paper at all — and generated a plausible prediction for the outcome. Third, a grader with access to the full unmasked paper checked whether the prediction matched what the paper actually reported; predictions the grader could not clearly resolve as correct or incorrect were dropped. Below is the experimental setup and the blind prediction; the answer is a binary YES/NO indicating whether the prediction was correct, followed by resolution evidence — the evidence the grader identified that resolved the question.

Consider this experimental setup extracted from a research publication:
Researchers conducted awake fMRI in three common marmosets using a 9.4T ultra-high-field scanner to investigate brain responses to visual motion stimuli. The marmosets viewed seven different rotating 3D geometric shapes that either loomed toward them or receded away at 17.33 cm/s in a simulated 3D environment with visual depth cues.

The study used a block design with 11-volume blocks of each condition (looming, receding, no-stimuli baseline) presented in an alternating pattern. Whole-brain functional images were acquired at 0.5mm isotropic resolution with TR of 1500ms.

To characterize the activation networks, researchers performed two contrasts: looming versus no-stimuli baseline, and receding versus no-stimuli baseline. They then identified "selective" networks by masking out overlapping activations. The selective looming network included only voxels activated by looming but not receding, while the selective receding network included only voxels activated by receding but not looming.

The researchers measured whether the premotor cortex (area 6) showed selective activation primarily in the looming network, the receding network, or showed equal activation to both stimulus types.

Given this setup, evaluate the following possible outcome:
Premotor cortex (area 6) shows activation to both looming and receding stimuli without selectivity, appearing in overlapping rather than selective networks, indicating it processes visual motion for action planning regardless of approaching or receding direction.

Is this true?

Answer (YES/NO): NO